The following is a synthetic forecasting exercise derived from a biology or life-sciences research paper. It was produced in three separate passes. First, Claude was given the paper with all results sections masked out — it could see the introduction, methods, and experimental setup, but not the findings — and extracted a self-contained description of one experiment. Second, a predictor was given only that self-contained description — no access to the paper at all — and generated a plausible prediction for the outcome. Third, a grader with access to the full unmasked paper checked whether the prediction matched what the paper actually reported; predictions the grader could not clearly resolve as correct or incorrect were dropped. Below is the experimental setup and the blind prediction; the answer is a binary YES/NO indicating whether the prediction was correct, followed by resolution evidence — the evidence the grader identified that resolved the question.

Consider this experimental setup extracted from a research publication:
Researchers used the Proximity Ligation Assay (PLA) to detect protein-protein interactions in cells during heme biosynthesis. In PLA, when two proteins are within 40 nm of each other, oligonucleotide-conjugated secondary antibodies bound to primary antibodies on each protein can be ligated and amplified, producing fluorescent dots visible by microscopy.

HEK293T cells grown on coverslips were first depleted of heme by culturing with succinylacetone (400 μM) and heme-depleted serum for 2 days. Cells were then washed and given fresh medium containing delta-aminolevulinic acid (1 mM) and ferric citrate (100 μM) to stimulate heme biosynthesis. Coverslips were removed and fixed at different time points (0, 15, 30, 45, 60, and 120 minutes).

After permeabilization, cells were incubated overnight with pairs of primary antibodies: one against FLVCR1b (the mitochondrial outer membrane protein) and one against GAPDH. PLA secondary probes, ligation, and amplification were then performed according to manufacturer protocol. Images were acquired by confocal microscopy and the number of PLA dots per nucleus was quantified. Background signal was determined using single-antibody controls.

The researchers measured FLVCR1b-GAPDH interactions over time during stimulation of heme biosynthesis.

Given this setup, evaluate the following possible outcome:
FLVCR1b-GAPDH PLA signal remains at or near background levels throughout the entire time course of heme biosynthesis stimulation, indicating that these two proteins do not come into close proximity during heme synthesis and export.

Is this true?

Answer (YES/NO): NO